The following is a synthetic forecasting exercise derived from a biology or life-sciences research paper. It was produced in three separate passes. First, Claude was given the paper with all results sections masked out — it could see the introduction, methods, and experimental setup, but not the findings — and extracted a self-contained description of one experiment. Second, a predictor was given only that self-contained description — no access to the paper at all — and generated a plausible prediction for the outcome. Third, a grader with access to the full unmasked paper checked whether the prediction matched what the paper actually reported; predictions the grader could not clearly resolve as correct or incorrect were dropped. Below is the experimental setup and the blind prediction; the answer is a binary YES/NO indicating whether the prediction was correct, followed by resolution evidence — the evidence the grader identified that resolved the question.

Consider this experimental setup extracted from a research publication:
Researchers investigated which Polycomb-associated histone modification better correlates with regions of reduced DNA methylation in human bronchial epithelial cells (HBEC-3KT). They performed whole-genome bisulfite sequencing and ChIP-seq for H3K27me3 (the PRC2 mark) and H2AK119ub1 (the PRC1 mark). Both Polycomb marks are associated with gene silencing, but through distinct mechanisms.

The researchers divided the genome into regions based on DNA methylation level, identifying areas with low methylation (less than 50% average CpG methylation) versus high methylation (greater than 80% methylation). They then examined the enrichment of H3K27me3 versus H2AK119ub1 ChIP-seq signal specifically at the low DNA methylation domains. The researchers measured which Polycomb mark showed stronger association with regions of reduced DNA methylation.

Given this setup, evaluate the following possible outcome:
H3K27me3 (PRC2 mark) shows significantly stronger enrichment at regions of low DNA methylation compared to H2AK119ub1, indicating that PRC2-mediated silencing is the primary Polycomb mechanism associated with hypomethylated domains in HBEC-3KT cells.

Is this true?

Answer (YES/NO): YES